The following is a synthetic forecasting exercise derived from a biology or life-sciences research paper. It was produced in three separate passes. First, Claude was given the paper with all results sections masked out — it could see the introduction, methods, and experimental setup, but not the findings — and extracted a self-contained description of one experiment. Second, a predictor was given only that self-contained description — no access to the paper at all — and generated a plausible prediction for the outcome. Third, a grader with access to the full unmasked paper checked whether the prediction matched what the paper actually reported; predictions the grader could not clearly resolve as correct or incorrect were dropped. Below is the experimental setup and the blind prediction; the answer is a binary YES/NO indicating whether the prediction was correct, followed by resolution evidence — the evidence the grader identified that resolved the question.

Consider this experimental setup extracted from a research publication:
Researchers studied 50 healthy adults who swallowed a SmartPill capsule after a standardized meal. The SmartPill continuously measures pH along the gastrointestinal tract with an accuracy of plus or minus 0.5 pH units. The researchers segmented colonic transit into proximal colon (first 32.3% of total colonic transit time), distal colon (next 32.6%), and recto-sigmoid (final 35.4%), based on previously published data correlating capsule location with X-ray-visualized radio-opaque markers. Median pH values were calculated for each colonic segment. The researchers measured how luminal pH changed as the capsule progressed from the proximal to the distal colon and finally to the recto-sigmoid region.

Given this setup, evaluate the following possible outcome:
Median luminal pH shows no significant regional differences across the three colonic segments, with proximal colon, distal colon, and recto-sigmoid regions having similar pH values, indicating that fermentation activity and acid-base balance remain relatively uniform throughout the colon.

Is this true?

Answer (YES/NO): NO